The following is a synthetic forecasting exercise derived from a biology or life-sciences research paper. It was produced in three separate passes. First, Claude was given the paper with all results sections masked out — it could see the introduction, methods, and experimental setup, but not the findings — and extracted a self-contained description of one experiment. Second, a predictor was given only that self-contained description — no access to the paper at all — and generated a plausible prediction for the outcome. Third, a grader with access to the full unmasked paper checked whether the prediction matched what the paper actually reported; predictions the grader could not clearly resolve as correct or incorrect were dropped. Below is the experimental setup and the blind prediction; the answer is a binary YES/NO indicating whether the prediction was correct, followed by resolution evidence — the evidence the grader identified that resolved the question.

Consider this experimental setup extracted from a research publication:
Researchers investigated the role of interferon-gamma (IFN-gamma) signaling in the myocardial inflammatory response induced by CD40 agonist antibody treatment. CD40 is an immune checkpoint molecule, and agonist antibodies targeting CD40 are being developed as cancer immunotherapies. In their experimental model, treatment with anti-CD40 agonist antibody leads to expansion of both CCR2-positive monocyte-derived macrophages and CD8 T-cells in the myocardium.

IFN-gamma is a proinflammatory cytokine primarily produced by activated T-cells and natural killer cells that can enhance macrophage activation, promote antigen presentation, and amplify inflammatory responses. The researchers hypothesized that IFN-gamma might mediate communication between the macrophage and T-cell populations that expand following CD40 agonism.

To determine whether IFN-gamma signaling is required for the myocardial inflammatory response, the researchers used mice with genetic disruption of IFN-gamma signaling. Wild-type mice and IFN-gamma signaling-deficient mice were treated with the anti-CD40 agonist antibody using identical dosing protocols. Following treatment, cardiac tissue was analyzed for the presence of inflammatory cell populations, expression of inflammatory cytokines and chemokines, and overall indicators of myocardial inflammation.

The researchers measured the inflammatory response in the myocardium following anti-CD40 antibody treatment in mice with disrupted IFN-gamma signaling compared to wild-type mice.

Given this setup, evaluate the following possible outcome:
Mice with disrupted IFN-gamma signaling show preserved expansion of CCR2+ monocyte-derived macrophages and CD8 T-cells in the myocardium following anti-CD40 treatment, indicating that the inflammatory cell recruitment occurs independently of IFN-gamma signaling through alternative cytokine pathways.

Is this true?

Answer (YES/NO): NO